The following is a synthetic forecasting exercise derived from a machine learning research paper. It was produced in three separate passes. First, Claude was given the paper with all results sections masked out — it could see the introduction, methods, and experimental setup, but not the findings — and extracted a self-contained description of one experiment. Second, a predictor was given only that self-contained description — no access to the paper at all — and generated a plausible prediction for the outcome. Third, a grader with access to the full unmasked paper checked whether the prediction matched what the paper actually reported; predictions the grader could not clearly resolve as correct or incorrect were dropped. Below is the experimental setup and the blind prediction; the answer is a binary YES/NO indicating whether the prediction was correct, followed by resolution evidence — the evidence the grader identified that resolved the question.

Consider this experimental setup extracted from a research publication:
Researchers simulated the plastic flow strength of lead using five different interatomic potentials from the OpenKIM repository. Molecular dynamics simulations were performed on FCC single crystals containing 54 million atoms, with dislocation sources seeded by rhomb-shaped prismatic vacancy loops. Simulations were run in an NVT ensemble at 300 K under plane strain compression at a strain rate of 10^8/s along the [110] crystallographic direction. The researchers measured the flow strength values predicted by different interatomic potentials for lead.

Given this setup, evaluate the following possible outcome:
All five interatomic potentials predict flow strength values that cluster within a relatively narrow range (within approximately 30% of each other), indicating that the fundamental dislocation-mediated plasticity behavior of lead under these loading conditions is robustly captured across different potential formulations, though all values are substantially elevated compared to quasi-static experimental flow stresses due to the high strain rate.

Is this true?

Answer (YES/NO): NO